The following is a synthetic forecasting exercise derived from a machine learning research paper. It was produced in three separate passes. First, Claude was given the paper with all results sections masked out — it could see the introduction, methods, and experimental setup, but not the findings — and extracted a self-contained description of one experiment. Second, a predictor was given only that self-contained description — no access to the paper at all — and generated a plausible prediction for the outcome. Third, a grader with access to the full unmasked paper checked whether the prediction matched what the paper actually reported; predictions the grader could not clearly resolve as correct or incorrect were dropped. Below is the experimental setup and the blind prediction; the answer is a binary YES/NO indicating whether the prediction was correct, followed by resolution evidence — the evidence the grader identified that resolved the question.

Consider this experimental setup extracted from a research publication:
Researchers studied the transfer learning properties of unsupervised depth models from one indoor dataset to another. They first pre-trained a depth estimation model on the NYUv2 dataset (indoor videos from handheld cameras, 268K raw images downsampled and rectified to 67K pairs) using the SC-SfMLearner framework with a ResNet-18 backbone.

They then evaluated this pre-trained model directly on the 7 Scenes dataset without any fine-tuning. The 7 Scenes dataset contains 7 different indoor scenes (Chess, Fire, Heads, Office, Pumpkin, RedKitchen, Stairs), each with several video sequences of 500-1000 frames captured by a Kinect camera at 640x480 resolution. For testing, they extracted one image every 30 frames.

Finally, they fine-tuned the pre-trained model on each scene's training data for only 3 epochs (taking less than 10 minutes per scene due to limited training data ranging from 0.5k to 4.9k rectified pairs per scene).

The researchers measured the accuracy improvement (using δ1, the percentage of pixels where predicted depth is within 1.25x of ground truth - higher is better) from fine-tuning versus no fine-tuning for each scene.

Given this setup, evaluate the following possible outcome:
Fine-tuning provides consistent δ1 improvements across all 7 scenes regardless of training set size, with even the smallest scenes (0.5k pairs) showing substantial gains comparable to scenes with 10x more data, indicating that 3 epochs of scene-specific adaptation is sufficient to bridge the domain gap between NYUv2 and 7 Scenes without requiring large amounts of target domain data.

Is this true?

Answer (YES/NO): YES